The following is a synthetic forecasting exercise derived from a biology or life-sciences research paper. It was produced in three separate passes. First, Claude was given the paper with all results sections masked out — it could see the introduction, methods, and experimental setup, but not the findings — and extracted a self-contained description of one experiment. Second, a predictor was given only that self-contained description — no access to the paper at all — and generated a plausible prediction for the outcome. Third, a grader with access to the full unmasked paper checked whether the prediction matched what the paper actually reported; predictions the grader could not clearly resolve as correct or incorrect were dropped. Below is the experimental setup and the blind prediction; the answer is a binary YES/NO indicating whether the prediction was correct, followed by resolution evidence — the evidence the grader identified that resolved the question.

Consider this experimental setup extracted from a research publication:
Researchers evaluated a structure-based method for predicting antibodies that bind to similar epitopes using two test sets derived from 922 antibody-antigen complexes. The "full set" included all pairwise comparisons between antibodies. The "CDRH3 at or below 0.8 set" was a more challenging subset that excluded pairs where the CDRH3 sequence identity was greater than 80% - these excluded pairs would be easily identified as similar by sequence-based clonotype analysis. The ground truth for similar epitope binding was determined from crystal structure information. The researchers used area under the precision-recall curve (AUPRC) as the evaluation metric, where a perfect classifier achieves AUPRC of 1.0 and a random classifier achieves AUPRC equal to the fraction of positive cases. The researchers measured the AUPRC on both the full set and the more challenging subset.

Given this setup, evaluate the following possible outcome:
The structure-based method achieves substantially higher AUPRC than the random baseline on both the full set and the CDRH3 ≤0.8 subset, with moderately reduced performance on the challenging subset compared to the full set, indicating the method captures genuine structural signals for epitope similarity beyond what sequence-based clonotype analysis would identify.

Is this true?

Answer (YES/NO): NO